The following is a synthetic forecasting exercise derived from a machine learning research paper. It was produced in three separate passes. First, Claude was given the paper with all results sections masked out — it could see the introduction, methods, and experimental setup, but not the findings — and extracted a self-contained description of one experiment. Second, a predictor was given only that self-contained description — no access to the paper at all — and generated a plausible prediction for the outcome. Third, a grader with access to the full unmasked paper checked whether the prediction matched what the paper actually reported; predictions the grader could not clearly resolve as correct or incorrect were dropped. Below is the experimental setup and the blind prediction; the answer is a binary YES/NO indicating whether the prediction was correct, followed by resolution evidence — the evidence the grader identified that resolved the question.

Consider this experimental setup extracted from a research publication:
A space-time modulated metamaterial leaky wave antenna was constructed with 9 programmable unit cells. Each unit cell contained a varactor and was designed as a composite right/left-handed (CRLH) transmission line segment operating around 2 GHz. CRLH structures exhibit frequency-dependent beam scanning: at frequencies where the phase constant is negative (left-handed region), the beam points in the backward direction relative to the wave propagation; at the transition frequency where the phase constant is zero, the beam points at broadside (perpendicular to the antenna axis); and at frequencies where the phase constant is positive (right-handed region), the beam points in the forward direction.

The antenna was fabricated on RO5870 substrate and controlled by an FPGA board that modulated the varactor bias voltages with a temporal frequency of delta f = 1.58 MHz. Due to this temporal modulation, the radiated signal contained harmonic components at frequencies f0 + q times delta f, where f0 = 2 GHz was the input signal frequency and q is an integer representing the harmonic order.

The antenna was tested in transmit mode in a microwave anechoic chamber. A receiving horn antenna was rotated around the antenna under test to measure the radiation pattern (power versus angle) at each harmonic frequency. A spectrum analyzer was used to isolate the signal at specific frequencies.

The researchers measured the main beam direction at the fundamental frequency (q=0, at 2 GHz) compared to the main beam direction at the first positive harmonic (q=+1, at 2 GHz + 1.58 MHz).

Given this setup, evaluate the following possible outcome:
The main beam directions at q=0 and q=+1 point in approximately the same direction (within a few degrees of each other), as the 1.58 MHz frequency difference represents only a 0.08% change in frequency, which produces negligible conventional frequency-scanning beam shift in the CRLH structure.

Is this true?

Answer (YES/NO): NO